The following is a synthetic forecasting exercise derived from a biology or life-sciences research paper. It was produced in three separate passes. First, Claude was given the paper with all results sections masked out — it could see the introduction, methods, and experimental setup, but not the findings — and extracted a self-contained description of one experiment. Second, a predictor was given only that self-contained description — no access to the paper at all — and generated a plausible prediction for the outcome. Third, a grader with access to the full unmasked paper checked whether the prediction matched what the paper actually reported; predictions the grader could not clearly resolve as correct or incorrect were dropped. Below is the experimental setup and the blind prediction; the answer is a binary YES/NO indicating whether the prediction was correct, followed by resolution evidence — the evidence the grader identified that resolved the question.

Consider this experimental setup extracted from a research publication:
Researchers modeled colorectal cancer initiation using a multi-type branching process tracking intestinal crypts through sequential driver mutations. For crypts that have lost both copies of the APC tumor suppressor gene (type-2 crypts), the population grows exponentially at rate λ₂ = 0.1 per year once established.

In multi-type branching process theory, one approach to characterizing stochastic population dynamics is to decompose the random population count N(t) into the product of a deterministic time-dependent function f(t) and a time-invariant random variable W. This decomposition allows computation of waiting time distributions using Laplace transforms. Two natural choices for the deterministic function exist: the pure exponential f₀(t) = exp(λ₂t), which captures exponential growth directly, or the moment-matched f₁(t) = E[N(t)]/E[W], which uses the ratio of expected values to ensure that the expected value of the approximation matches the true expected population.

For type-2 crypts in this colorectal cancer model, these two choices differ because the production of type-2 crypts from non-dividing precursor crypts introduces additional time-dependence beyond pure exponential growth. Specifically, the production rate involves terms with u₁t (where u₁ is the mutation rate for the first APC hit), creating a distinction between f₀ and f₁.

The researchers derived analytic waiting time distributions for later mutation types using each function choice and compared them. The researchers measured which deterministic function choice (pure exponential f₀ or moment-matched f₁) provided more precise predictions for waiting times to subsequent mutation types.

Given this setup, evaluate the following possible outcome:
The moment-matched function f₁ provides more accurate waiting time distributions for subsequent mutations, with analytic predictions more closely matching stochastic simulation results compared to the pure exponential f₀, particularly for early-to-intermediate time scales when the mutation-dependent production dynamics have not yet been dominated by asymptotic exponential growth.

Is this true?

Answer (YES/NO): YES